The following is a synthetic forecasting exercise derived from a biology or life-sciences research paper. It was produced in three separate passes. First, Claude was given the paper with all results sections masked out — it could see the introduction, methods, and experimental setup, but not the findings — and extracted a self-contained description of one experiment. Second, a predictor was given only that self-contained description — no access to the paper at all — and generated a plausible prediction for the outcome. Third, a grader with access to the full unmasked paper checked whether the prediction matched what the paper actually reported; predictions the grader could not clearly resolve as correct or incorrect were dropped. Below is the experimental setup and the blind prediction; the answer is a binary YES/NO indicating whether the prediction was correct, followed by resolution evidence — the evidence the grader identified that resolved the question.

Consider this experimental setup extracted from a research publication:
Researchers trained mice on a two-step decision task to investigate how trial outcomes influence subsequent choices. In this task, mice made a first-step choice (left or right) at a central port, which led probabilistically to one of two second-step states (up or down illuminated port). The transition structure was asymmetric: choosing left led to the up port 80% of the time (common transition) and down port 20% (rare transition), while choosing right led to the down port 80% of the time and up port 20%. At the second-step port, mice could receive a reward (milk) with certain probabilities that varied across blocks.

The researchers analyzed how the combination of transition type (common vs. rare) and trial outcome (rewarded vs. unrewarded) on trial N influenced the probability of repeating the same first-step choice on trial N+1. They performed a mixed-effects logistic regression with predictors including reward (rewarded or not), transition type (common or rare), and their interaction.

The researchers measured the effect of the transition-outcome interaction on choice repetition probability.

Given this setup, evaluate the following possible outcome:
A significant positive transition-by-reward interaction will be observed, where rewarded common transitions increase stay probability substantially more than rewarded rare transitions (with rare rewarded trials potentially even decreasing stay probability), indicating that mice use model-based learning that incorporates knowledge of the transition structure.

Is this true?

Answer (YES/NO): YES